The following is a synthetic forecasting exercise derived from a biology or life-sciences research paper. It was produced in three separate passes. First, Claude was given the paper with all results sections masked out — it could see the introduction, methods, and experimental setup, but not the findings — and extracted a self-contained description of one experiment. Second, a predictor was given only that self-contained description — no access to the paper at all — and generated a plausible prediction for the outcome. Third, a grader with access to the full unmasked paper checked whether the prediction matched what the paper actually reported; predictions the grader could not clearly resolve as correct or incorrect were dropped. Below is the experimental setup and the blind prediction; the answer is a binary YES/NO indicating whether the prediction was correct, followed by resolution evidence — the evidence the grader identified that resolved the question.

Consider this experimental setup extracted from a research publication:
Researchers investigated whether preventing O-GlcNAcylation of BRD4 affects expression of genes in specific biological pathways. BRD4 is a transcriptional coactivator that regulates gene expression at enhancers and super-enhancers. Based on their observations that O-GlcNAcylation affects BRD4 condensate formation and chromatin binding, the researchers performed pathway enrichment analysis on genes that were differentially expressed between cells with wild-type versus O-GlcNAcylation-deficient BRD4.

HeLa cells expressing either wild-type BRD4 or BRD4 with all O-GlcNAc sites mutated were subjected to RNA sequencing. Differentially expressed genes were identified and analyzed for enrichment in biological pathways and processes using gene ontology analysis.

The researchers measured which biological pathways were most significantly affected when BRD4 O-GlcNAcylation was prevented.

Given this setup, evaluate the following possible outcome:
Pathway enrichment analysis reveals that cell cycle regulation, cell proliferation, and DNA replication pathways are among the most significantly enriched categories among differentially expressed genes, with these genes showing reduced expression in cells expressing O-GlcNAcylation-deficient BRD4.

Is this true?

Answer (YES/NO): NO